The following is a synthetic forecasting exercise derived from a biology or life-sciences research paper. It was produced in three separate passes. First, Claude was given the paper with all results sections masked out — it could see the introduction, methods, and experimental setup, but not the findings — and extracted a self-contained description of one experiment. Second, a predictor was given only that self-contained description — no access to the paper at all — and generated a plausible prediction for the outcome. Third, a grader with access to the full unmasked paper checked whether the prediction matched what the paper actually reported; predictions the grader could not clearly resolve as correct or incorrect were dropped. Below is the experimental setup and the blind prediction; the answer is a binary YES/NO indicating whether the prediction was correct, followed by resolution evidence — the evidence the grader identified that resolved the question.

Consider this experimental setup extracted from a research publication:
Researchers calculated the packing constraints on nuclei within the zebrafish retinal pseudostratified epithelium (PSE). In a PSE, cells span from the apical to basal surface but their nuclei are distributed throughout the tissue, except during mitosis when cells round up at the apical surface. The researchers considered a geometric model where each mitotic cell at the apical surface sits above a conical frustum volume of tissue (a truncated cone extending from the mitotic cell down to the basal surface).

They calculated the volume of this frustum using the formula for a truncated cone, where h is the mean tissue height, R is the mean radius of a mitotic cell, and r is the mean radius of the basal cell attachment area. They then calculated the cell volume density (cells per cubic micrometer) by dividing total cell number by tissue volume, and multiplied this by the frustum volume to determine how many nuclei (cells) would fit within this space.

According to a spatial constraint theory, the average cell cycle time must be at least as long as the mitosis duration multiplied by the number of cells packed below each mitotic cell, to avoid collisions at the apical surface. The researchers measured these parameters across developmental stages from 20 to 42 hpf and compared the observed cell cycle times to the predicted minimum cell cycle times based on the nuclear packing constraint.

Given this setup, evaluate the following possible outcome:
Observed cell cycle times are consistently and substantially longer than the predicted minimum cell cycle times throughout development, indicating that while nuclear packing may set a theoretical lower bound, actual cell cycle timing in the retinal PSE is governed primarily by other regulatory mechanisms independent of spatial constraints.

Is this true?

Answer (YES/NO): YES